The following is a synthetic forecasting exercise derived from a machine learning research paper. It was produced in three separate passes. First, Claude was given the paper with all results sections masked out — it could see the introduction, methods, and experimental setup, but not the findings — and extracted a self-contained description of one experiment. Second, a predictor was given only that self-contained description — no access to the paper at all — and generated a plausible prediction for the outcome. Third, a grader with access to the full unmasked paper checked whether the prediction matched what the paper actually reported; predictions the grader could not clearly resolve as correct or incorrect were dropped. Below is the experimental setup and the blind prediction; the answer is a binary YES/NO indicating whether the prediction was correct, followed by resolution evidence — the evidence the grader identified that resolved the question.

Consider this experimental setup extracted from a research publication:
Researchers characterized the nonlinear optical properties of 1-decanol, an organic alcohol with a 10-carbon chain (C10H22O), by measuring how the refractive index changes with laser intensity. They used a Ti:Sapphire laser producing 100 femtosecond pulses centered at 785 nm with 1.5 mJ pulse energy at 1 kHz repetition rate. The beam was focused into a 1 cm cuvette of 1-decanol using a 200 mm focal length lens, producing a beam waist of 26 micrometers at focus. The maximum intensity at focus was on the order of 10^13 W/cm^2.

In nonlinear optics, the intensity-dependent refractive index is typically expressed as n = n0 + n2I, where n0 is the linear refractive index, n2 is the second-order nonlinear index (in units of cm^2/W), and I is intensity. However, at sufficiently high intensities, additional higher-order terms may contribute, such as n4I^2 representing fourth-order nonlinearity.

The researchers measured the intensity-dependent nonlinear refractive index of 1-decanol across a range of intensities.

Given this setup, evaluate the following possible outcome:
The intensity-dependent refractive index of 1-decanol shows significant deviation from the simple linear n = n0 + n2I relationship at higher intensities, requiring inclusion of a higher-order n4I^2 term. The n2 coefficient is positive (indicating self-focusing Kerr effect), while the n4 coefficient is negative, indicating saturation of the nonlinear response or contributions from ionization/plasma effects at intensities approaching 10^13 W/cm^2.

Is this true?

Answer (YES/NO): NO